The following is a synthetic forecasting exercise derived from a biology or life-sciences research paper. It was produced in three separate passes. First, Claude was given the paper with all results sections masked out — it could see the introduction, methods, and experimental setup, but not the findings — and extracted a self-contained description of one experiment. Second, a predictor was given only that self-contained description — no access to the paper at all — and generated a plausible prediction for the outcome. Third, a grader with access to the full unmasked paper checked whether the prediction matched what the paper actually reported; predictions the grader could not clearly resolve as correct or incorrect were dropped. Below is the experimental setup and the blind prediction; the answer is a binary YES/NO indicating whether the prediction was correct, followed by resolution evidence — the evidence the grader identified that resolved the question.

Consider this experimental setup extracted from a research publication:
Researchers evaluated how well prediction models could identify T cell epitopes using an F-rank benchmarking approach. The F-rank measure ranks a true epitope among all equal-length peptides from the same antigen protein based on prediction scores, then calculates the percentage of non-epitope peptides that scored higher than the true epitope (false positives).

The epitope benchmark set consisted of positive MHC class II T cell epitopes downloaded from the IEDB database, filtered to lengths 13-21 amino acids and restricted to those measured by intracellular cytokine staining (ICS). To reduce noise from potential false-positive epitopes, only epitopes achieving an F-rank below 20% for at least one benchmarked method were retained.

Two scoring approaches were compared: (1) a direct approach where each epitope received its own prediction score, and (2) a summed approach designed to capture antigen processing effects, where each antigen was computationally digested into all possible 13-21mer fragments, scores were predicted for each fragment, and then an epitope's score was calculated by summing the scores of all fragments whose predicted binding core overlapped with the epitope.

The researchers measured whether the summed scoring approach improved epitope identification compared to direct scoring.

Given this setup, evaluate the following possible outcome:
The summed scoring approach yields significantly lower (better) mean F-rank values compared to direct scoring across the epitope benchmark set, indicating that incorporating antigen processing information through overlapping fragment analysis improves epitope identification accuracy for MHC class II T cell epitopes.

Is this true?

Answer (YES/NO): NO